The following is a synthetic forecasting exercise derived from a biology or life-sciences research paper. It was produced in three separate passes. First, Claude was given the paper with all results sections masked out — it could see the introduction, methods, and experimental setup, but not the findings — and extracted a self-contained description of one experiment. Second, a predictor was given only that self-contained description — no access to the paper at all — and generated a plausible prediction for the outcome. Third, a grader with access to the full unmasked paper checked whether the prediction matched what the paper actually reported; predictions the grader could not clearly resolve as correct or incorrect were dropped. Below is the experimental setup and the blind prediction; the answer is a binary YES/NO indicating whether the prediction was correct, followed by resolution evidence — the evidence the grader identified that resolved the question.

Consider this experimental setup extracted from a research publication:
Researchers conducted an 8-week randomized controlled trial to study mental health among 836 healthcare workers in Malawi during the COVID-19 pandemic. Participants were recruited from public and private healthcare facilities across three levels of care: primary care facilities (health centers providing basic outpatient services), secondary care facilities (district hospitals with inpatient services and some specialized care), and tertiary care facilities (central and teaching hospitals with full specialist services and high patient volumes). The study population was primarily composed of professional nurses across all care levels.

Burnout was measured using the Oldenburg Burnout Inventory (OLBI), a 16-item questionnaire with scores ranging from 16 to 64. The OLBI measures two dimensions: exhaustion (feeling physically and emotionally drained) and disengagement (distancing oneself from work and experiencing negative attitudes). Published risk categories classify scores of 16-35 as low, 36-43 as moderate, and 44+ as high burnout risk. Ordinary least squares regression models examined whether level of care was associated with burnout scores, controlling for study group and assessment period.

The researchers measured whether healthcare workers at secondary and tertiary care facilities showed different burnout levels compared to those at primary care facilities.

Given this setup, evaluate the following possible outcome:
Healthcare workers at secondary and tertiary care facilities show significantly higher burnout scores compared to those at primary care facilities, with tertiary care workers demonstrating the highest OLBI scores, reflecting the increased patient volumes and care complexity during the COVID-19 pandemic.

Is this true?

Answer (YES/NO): YES